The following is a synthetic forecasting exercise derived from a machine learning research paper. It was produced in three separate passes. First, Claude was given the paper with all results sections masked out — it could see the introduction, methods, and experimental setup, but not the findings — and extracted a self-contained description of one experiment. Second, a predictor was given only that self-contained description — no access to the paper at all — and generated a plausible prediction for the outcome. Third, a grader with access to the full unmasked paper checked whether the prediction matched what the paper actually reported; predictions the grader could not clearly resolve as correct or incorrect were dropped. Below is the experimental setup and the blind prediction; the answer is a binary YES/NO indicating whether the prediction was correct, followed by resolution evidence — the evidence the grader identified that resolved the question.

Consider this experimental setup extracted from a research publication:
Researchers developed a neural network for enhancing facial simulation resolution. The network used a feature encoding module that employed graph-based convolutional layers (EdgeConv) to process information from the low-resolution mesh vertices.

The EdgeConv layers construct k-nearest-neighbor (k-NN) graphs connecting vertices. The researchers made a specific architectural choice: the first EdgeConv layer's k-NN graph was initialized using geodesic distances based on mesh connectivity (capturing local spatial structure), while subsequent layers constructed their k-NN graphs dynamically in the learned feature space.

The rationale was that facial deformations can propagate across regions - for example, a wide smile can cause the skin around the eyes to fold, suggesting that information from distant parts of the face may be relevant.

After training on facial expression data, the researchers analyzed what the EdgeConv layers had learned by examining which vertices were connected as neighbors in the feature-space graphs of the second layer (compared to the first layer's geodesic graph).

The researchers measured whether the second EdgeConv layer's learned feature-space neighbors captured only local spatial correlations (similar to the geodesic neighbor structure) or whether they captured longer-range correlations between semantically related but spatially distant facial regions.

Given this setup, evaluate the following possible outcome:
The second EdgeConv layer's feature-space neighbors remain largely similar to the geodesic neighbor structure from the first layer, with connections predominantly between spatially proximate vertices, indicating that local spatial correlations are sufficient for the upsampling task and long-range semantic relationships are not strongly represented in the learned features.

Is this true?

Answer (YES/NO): NO